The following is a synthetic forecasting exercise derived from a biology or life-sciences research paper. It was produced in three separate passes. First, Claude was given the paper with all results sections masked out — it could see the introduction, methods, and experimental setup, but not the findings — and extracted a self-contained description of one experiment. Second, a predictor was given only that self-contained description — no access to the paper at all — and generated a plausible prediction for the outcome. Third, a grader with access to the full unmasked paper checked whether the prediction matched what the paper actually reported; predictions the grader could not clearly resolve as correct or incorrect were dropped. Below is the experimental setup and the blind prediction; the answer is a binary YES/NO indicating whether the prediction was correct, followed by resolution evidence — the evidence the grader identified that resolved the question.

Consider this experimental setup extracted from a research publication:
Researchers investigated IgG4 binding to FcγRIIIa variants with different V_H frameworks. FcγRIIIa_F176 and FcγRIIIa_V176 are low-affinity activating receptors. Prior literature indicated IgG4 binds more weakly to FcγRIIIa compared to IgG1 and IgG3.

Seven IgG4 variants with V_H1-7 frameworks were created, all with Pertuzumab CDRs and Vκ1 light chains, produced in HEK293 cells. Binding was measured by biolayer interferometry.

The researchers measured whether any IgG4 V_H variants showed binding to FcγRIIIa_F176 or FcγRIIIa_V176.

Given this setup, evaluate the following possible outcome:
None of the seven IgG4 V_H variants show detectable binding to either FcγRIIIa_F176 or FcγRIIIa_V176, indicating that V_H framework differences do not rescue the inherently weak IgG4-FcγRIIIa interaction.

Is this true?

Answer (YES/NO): YES